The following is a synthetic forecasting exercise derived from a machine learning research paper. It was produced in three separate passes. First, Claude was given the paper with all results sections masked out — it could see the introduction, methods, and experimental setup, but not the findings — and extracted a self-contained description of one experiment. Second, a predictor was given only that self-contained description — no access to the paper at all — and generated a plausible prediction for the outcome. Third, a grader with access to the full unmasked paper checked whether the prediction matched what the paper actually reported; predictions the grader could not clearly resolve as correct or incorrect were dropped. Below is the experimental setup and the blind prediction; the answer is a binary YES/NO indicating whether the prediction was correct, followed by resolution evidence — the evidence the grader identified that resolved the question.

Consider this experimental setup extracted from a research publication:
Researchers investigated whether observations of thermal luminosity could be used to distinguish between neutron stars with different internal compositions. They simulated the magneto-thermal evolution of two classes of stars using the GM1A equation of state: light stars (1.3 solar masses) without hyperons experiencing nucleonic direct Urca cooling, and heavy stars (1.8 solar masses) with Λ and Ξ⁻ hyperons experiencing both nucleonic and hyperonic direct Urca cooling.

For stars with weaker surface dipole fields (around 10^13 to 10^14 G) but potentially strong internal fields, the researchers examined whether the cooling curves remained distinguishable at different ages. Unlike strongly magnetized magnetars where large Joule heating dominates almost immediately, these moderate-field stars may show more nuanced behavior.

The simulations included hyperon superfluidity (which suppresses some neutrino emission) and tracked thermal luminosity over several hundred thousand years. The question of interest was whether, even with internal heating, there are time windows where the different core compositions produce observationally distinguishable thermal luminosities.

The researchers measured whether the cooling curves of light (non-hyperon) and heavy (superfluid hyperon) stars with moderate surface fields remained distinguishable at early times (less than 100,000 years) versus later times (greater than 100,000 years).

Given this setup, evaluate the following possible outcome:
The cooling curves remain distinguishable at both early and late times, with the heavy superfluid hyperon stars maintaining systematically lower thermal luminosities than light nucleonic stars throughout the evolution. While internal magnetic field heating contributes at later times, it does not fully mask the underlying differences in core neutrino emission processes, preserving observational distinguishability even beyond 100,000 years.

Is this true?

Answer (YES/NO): NO